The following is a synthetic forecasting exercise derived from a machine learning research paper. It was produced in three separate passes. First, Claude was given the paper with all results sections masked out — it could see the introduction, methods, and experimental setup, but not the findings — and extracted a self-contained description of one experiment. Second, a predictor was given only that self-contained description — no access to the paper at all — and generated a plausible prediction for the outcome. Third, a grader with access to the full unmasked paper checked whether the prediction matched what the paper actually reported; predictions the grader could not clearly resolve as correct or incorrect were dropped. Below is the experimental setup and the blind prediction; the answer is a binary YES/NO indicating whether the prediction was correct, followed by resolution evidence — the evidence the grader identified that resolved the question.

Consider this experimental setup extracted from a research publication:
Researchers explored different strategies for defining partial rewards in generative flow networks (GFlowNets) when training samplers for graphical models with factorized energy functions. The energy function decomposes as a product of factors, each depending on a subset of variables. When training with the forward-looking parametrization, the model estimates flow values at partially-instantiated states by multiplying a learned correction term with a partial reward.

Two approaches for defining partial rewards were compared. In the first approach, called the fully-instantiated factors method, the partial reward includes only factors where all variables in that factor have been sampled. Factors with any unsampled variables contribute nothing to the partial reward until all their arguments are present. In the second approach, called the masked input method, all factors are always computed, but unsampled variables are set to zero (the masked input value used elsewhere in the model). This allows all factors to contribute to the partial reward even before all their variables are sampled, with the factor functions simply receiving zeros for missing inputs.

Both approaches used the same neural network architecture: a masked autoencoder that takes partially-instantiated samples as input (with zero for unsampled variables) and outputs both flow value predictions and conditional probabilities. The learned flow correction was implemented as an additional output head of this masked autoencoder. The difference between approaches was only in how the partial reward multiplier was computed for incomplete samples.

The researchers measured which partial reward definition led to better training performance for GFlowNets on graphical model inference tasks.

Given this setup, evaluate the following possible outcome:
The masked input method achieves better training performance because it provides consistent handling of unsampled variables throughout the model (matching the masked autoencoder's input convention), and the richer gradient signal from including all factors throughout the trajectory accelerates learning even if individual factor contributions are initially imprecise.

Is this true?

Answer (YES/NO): YES